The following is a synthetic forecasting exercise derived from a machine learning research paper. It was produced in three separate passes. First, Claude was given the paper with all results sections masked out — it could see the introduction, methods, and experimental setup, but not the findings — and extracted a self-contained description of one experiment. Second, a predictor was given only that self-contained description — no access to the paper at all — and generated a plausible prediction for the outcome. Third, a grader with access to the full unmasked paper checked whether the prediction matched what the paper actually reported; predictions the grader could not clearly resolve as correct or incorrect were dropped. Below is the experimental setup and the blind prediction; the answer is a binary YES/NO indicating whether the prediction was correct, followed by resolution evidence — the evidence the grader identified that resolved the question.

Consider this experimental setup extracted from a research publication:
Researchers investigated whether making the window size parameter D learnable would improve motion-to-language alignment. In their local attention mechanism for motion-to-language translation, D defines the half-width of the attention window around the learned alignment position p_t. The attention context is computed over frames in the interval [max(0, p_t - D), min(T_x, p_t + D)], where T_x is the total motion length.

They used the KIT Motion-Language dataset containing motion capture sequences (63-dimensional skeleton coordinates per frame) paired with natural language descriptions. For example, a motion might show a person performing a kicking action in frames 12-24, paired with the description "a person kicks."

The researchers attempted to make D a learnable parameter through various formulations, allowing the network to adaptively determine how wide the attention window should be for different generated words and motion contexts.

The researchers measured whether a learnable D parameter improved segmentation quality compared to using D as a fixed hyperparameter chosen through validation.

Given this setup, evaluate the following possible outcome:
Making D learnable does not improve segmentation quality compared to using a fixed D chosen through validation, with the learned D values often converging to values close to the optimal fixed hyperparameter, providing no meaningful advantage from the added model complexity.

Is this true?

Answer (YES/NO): NO